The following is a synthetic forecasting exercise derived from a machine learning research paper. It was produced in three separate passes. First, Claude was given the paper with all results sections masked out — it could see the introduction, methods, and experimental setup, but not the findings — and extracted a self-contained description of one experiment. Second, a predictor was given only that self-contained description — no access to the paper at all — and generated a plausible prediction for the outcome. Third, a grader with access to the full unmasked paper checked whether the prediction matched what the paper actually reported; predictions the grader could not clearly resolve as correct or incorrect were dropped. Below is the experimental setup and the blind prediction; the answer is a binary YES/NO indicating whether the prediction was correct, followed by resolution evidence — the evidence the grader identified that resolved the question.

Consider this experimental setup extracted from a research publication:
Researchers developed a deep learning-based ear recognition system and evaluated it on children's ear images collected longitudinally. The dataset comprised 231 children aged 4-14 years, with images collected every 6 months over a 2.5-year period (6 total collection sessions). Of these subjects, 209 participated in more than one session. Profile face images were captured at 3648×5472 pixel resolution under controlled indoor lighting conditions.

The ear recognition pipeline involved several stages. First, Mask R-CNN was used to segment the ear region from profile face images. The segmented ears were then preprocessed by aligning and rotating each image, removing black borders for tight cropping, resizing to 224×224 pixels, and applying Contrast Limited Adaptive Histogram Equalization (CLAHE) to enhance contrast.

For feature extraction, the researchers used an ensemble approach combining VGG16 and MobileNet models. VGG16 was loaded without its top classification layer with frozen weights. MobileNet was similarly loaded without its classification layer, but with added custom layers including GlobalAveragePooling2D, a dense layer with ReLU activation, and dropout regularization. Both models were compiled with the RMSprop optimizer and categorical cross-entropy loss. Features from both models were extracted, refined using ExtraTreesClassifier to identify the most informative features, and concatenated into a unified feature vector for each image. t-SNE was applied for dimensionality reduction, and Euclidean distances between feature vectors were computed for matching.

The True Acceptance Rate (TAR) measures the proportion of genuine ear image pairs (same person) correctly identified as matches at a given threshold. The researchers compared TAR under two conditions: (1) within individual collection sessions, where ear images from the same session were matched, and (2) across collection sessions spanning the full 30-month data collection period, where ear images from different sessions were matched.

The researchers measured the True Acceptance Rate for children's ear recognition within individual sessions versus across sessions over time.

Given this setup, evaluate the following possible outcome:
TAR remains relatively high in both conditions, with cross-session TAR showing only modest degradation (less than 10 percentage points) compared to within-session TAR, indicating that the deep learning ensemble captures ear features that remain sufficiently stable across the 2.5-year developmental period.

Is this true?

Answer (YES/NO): NO